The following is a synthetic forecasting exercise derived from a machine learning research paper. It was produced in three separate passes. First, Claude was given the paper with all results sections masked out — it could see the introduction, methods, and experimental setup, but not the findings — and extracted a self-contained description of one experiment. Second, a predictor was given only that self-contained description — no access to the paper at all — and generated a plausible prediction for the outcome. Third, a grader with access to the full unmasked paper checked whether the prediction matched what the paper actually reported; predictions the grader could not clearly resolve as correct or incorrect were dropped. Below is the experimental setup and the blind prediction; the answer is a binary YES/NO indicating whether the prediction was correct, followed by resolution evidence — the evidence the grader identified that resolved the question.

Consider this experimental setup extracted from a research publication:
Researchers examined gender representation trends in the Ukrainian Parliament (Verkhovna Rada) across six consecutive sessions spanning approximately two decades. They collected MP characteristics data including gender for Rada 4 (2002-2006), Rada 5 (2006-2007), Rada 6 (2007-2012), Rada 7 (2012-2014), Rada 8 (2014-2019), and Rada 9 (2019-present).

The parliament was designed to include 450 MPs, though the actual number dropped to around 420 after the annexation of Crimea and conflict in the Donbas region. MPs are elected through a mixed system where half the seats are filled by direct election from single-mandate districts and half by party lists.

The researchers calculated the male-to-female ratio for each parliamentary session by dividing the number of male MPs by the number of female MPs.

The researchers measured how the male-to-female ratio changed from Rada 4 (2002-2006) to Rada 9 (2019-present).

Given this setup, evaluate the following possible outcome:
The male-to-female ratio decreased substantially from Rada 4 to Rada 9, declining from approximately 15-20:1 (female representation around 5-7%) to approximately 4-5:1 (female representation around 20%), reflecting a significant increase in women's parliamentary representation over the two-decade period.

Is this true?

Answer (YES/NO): YES